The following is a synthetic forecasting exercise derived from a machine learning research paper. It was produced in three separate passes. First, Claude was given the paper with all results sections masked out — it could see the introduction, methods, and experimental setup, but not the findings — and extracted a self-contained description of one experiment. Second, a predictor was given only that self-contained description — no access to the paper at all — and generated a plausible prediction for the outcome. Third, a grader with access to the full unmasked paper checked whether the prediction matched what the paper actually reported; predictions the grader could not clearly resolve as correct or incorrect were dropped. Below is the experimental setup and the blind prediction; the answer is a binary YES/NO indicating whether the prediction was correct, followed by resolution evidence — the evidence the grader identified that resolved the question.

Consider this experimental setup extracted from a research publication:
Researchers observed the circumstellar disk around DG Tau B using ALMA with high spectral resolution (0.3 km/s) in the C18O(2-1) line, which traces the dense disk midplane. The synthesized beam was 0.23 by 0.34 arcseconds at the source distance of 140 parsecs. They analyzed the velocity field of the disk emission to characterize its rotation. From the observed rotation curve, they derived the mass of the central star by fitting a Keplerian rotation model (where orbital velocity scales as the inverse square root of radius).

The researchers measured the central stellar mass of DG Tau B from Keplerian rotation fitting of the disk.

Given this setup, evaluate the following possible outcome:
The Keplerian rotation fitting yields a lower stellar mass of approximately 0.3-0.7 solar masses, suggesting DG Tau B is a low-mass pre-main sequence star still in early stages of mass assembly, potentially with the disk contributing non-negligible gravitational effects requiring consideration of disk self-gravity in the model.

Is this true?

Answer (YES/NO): NO